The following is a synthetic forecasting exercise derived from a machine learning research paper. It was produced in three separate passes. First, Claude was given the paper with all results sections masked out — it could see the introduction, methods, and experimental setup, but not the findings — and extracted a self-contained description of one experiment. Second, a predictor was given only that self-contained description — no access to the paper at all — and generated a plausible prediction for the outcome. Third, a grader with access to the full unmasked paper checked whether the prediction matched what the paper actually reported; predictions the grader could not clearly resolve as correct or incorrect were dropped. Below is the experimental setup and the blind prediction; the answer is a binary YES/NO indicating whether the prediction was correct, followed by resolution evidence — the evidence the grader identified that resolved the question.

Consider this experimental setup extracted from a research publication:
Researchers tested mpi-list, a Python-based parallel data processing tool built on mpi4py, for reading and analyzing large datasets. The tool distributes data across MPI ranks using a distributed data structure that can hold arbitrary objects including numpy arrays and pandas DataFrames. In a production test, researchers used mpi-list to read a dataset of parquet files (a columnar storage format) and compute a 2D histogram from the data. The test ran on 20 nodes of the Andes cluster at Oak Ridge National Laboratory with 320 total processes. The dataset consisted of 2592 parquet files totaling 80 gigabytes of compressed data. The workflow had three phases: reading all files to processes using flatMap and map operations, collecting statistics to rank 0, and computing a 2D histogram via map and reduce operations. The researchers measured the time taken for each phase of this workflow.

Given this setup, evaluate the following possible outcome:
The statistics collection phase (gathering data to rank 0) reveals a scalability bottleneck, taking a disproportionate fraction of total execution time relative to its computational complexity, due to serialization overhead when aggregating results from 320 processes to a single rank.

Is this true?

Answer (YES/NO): NO